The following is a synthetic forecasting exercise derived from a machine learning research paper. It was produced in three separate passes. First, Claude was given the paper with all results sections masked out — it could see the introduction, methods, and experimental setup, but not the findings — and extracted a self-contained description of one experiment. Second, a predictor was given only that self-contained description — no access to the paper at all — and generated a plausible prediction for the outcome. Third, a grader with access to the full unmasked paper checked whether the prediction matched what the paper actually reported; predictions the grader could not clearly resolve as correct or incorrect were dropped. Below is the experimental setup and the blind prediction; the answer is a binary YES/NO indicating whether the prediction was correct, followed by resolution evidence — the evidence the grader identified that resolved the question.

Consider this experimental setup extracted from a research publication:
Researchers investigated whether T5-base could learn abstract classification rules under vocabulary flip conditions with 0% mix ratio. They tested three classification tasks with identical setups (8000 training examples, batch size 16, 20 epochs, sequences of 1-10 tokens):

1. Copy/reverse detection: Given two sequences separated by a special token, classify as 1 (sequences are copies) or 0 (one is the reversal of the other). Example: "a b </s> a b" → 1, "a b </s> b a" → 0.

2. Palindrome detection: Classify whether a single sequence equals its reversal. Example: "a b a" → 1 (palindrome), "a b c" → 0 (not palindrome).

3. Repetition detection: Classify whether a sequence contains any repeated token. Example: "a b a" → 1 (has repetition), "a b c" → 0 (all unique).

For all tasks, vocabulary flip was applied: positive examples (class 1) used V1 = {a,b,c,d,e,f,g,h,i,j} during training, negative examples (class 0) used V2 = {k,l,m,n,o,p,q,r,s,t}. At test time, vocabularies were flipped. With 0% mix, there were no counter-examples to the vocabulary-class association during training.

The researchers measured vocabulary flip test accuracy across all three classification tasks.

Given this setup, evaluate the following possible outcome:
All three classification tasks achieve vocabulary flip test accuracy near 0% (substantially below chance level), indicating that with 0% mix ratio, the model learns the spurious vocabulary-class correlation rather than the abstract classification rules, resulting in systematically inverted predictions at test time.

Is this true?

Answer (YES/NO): YES